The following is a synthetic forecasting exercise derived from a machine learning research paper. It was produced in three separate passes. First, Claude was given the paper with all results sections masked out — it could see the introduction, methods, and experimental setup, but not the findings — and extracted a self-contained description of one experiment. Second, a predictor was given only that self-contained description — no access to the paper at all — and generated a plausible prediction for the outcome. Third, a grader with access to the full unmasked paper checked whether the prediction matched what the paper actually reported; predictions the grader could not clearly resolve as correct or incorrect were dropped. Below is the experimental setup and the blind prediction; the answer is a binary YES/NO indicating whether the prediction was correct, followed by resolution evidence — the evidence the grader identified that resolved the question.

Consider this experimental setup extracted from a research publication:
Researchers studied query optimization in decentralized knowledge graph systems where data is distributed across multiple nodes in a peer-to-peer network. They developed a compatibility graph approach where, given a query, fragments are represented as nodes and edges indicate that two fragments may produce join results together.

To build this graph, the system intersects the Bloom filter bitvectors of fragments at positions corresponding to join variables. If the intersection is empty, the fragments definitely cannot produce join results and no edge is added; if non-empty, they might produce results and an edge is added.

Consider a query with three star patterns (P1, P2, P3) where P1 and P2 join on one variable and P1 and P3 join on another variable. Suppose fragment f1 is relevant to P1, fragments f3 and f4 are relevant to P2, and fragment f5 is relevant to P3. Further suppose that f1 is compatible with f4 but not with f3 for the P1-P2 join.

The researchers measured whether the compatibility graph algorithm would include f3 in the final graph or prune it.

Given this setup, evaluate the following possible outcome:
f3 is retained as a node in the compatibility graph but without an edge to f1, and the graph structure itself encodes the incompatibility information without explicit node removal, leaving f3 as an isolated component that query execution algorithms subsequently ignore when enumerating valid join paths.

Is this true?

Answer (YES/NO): NO